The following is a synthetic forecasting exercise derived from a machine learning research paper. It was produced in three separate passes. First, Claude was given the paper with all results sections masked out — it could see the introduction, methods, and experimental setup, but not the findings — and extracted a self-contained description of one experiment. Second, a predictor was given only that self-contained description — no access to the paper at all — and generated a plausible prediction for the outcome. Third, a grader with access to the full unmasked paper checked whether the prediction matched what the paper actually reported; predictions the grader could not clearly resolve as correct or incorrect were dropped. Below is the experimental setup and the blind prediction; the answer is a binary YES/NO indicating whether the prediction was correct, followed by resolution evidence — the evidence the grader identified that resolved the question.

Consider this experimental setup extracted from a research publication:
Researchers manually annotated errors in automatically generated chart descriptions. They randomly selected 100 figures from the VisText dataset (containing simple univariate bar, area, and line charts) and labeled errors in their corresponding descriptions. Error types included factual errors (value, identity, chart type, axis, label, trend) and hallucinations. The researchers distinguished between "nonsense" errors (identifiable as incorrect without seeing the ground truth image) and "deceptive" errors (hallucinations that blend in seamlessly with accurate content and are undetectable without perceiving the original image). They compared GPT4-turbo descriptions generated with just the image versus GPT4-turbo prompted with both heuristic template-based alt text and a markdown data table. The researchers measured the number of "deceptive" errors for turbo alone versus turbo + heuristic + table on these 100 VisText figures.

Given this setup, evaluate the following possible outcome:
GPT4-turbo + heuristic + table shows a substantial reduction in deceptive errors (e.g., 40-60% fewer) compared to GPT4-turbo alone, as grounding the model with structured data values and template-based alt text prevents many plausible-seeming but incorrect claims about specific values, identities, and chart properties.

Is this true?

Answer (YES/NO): NO